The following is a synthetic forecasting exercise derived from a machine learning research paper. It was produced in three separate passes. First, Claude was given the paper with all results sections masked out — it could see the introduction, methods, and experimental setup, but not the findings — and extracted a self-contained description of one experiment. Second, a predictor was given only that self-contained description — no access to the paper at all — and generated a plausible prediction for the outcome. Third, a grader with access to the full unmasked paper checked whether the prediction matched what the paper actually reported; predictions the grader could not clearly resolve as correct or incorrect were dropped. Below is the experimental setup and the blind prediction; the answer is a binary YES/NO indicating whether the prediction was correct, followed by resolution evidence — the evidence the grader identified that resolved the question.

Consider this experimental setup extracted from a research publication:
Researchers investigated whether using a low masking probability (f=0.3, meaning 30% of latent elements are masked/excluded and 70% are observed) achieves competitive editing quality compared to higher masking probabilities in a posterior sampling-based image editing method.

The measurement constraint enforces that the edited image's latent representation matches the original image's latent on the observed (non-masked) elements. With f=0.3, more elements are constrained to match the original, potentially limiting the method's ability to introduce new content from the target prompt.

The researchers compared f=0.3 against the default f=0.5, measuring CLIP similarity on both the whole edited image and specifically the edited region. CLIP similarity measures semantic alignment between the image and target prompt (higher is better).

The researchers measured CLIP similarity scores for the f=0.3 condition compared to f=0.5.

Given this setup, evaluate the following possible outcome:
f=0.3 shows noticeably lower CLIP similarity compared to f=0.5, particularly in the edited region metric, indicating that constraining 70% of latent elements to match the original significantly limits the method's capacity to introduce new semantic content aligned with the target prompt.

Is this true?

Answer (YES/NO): YES